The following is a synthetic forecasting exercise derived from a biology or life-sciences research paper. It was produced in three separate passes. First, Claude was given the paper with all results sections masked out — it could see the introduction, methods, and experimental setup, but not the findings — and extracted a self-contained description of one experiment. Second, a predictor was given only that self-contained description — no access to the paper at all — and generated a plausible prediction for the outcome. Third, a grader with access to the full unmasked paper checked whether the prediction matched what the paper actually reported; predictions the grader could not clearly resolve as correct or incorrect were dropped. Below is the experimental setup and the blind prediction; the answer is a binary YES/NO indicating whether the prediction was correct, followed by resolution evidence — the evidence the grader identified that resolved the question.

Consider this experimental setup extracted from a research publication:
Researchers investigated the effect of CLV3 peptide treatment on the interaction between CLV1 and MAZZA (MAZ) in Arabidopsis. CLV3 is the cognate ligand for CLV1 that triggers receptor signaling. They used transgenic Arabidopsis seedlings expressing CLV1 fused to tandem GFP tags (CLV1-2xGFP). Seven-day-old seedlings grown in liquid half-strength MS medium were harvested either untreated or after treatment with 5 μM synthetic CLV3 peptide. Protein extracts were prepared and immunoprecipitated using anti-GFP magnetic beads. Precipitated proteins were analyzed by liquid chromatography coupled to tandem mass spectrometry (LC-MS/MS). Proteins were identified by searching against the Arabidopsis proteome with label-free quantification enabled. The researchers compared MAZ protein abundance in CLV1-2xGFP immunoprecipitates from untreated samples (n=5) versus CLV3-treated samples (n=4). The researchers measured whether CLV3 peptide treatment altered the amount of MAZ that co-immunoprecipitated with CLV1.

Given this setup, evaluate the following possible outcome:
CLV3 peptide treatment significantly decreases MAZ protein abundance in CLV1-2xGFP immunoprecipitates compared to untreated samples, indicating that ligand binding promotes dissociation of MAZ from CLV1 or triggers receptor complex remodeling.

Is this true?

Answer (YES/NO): NO